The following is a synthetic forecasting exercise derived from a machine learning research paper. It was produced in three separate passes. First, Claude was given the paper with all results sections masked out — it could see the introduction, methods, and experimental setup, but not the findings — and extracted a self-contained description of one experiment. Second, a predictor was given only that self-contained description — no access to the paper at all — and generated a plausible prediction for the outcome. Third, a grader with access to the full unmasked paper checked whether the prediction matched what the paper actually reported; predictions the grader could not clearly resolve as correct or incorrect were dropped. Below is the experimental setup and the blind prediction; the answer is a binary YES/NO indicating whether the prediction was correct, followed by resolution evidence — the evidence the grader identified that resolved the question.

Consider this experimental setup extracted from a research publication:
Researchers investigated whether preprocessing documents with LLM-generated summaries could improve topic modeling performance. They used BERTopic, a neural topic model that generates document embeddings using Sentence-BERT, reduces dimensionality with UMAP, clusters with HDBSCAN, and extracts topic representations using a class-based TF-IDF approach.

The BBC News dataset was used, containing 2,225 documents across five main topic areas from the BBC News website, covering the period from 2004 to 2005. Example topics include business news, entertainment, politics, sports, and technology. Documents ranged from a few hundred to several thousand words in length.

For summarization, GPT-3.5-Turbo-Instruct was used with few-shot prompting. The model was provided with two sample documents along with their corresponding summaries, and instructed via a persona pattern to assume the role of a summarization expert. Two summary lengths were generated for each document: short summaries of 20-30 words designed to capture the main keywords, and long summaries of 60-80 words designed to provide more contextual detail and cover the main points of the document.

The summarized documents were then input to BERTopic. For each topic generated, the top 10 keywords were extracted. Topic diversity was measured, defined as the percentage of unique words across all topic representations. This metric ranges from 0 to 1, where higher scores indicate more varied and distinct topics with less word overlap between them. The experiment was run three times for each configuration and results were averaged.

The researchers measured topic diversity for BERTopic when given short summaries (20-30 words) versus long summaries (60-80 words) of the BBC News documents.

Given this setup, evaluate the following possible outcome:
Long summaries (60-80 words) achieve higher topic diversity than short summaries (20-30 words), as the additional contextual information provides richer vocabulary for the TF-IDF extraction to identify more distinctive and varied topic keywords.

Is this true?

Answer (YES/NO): YES